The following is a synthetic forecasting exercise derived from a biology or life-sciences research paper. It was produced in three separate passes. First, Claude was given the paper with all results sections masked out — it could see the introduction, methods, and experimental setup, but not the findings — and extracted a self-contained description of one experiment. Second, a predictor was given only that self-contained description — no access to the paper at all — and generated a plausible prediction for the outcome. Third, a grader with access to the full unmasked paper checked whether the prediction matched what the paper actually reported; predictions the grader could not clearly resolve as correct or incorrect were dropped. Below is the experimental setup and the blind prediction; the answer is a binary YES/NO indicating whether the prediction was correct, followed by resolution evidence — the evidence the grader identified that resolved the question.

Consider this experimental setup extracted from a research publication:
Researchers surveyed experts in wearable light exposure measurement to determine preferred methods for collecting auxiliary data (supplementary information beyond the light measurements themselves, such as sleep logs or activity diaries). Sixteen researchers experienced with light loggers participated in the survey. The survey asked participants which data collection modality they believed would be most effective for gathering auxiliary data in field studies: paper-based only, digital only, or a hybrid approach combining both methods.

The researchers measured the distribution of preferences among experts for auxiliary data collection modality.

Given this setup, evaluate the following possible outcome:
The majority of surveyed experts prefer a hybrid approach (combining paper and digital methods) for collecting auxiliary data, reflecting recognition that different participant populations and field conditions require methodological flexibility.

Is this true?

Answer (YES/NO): NO